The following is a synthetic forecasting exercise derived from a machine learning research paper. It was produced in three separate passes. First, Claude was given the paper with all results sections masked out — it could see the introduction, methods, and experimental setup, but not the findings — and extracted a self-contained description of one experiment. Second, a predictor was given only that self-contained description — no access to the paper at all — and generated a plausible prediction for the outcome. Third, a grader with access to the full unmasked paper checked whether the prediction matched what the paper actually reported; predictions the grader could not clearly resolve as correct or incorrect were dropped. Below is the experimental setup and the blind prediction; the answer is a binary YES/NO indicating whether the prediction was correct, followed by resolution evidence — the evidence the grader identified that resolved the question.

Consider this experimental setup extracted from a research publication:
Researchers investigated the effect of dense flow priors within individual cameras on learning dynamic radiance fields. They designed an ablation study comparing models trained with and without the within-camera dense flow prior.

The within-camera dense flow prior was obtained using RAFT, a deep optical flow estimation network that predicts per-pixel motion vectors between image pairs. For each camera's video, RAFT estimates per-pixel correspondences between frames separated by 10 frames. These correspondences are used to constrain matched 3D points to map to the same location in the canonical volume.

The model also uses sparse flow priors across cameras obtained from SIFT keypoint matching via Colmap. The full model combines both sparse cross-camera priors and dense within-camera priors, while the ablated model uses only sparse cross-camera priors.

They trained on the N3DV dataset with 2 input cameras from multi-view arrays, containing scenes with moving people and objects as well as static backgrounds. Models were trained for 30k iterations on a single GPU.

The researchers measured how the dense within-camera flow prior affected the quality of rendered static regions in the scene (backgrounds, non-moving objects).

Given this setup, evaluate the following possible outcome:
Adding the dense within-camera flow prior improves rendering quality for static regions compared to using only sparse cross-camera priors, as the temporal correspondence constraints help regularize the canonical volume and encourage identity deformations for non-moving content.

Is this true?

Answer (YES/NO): YES